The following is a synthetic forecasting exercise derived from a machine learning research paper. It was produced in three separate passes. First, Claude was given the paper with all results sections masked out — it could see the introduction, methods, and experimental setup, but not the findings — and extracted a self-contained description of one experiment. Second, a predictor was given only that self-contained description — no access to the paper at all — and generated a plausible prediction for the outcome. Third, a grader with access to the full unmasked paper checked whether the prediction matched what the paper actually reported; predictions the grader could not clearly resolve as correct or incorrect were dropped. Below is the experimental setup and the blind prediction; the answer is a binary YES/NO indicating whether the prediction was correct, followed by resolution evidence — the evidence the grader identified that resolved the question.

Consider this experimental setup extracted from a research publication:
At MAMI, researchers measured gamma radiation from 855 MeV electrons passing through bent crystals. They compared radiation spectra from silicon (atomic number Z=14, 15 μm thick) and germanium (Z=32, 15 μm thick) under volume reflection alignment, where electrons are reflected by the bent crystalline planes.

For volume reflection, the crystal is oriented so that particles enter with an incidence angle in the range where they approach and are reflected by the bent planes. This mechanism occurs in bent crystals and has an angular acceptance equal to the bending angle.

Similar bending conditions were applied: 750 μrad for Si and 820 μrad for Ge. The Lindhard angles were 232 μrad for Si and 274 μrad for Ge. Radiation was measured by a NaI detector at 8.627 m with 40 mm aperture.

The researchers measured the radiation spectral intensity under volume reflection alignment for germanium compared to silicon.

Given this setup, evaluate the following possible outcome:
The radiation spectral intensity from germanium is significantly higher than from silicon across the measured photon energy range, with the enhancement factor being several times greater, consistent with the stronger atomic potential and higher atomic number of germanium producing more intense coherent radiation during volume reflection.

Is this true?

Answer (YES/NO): NO